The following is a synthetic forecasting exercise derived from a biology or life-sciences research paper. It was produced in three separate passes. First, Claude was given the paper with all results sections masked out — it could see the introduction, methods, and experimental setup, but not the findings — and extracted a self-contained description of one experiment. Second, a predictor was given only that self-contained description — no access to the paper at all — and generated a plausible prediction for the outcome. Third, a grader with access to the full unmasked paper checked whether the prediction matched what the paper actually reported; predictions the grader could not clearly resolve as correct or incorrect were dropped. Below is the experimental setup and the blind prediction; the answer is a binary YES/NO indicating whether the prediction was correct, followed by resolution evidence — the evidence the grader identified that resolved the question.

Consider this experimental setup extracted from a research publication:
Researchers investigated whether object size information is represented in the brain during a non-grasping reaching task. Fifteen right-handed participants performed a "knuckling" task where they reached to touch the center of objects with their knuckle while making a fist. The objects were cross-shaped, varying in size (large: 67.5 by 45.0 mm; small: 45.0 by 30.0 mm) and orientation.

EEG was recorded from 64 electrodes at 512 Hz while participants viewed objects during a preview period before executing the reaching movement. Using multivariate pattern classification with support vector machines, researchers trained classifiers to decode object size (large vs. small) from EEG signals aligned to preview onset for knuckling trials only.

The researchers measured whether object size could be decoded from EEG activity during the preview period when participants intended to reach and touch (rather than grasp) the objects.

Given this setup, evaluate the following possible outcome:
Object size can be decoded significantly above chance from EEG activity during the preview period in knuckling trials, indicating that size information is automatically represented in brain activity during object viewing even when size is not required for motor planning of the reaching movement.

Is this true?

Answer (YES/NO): YES